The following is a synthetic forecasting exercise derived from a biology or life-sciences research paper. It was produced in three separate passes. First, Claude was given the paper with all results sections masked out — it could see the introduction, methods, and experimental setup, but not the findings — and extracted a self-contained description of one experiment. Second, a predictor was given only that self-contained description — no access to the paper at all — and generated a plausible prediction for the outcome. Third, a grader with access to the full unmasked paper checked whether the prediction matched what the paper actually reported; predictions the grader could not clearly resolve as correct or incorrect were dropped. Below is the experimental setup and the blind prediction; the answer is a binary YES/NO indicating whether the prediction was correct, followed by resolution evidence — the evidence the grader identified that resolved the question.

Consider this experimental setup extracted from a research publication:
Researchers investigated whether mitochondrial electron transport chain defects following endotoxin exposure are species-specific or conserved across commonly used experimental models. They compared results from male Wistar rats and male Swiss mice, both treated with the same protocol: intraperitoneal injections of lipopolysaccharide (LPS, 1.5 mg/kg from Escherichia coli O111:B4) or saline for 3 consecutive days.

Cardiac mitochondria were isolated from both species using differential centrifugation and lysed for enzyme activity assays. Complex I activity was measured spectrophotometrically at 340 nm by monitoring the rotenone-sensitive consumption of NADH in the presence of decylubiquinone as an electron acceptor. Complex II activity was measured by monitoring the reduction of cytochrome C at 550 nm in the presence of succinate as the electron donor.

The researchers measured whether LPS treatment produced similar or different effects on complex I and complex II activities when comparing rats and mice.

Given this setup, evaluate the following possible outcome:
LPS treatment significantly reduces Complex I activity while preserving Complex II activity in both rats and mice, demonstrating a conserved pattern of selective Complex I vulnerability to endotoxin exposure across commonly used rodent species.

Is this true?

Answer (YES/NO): NO